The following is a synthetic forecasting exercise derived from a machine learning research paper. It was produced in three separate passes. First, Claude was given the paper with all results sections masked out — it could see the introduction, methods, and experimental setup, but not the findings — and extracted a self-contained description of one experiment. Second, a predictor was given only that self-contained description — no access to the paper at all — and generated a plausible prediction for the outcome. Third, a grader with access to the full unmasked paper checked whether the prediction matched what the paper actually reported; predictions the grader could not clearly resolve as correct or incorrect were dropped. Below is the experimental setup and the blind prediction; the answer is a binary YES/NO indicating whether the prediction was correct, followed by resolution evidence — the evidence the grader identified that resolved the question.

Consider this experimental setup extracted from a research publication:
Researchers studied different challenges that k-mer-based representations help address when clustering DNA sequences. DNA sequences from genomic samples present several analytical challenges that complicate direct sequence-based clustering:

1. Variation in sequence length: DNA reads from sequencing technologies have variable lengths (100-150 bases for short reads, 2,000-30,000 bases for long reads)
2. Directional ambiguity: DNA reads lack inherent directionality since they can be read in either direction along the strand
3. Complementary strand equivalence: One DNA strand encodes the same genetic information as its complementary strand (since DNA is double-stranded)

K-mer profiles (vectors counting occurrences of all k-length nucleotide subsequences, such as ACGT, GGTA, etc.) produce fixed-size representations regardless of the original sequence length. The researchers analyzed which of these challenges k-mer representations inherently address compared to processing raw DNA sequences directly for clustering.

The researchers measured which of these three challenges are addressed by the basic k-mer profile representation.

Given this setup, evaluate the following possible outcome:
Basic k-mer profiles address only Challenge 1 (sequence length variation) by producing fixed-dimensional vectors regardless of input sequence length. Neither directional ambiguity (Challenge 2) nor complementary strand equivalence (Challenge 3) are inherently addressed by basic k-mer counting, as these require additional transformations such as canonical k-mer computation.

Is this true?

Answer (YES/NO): NO